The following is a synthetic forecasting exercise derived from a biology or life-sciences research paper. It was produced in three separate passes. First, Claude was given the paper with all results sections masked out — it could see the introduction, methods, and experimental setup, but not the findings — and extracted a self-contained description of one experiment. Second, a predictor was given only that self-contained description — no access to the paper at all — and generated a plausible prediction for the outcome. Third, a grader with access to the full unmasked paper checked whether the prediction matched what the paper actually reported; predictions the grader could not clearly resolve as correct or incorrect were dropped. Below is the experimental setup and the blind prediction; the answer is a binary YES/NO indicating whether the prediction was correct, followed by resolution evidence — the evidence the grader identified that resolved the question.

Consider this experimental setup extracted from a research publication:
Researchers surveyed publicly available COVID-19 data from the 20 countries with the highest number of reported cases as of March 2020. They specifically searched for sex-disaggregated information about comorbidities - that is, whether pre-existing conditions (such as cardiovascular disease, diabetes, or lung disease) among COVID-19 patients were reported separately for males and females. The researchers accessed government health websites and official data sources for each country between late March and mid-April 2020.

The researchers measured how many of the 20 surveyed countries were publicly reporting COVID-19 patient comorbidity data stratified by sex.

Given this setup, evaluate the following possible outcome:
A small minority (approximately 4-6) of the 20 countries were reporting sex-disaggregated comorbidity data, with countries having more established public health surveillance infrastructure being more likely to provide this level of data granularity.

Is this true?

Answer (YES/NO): NO